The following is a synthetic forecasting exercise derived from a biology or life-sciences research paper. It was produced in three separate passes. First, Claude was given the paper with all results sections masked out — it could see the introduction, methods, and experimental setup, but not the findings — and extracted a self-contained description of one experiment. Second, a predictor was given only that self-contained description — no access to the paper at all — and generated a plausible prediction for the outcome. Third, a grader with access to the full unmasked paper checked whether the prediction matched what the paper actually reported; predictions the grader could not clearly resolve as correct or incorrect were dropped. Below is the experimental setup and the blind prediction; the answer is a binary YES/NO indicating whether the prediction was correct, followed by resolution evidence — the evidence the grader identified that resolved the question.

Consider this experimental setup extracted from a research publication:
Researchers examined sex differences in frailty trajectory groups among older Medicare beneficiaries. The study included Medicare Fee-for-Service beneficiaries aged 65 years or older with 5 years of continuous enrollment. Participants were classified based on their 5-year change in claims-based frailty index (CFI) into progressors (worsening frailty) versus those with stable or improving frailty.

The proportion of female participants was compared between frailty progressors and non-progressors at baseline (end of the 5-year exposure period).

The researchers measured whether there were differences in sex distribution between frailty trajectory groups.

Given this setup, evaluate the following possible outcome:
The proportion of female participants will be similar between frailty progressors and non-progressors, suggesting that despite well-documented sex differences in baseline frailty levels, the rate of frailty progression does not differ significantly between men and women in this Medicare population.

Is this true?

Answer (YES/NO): YES